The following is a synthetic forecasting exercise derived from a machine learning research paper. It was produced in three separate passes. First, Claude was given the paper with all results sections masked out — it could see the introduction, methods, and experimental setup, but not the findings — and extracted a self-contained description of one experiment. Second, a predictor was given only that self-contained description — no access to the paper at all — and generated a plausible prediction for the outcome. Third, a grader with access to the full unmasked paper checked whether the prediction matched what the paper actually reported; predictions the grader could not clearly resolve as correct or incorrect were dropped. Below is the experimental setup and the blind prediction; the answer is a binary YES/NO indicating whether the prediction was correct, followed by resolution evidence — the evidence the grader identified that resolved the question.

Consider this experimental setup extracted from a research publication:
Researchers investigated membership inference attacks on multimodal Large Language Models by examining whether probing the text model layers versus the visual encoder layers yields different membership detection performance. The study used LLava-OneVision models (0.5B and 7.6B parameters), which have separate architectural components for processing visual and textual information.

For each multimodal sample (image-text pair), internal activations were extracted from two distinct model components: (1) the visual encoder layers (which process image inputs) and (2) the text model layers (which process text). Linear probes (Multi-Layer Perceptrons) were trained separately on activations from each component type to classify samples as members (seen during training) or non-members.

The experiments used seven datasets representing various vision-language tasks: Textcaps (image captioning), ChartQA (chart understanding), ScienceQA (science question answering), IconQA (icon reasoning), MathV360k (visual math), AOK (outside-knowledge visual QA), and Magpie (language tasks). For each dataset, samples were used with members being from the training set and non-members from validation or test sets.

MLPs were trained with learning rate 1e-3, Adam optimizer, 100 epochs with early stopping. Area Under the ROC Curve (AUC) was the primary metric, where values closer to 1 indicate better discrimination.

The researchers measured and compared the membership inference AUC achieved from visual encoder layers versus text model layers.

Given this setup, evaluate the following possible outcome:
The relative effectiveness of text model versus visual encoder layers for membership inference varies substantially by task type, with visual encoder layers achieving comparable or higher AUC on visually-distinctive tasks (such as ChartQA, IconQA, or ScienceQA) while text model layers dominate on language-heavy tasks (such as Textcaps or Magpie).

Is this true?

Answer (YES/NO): NO